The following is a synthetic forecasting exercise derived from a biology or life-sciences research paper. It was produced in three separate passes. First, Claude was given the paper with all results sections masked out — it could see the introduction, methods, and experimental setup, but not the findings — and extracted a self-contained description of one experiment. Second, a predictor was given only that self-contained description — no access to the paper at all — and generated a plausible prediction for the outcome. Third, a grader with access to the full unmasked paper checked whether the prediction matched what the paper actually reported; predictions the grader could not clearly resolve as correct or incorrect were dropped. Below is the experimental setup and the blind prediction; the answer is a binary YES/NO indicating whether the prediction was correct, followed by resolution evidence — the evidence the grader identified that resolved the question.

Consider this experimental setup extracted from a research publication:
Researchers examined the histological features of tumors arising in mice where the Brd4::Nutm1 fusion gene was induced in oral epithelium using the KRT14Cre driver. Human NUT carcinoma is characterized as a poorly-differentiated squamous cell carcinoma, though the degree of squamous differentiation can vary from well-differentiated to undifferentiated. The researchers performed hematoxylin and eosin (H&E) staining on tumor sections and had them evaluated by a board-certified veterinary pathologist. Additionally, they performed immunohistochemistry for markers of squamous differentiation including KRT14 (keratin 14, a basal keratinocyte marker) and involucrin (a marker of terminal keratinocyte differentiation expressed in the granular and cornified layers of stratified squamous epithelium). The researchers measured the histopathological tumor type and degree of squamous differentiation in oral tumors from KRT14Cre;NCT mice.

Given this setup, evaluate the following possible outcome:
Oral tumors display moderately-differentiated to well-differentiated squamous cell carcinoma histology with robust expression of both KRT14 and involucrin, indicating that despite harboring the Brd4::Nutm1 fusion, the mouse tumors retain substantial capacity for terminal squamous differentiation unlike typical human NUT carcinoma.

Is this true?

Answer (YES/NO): NO